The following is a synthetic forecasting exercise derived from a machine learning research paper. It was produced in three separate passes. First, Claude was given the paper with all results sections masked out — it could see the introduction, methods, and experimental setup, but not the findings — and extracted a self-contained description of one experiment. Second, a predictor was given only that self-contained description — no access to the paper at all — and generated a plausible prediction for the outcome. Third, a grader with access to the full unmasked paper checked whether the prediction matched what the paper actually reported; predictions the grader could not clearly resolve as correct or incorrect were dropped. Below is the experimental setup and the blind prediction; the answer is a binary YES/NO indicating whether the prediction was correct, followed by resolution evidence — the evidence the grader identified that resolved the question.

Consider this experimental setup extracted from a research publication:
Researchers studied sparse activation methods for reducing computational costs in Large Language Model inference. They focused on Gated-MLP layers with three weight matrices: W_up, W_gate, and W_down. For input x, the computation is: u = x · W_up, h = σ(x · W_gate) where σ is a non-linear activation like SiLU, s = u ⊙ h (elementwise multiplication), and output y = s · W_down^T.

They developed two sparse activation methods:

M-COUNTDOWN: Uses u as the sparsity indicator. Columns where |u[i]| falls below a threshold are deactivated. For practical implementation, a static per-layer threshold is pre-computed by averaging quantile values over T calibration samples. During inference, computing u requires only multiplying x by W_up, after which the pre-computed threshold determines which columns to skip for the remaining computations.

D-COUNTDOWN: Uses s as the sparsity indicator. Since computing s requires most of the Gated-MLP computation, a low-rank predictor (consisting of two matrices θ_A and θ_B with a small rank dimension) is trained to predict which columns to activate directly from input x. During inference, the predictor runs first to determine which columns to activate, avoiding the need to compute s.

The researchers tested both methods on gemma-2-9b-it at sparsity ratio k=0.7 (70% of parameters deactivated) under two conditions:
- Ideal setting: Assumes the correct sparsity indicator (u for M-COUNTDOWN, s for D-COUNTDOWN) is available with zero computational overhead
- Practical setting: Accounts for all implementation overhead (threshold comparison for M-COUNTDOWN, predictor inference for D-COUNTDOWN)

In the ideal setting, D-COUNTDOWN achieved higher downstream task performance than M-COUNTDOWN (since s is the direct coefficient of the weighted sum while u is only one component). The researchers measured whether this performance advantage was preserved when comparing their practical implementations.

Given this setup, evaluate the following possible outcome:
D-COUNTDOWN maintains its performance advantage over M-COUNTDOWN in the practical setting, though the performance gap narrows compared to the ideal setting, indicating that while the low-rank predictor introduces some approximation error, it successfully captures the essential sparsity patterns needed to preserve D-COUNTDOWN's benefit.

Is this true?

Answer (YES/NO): NO